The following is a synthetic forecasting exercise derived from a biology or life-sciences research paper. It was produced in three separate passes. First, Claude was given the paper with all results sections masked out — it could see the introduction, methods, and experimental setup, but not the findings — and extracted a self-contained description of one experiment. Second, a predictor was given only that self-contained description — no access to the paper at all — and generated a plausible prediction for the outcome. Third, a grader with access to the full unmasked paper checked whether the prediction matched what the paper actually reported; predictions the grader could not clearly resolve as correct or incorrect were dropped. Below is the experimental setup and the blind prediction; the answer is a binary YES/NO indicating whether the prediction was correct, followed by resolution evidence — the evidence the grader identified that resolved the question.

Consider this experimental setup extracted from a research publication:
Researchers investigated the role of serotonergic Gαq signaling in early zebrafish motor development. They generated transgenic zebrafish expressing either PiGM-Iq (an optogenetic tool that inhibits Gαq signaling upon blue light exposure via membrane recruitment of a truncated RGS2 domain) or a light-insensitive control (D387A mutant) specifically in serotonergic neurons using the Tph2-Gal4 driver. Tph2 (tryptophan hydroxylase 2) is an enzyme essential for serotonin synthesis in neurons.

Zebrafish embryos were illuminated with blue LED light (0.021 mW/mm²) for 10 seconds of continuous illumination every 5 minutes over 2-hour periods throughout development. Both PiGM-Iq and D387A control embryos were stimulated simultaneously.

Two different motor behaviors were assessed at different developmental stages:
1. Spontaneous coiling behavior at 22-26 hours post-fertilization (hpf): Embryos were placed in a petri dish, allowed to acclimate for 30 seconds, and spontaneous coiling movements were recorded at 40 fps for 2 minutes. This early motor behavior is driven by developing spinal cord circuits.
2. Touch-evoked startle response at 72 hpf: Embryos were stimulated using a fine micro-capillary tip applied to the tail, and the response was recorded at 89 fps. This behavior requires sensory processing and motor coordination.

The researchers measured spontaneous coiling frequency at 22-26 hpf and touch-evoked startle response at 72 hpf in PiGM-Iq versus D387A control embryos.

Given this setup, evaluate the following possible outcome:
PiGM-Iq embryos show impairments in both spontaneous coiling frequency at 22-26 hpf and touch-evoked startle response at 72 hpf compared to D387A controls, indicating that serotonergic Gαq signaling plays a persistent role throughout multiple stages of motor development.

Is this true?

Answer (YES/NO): NO